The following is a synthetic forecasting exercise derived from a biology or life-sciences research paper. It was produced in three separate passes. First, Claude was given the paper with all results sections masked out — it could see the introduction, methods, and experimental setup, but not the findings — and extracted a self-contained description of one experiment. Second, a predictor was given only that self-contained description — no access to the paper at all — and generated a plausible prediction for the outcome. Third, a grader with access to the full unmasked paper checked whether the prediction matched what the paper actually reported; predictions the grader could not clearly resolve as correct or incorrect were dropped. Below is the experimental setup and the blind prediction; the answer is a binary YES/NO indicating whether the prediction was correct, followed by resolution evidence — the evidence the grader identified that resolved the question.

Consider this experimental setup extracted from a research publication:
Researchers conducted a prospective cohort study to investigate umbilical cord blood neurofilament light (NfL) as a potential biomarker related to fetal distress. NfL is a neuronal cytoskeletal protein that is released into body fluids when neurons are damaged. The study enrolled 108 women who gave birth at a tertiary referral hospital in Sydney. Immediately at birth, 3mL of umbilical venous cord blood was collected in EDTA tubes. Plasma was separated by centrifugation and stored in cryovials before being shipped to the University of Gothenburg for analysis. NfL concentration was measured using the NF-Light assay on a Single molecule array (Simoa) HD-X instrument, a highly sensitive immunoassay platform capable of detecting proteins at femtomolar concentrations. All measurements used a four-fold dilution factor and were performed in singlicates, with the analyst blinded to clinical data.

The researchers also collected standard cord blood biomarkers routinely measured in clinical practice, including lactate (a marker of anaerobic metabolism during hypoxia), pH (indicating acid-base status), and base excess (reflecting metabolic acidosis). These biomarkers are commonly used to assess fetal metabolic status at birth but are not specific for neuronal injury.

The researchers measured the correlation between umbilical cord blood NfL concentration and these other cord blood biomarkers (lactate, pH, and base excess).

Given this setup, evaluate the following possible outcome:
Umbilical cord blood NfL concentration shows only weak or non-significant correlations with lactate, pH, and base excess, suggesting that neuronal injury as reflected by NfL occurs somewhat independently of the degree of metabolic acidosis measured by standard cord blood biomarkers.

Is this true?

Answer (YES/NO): NO